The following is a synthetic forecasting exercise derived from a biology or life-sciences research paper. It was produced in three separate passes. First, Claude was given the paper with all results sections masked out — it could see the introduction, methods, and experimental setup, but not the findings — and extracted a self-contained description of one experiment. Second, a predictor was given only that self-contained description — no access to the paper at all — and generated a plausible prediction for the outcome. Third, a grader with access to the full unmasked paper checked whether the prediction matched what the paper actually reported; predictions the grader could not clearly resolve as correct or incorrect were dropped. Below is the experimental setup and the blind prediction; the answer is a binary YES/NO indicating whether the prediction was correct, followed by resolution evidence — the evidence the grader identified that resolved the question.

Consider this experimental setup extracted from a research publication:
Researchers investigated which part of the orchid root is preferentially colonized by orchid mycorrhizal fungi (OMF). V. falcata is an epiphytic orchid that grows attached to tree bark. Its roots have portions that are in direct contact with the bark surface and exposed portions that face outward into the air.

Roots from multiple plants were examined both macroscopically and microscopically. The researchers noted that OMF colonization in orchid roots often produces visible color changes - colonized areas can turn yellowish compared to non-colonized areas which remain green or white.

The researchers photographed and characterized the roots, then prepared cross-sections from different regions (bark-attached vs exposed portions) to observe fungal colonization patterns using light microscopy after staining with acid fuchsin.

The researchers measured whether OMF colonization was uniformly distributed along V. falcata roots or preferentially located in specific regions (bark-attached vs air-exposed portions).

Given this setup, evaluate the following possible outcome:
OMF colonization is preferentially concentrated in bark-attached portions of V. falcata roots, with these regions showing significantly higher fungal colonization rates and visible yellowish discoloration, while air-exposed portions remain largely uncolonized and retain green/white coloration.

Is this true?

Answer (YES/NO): YES